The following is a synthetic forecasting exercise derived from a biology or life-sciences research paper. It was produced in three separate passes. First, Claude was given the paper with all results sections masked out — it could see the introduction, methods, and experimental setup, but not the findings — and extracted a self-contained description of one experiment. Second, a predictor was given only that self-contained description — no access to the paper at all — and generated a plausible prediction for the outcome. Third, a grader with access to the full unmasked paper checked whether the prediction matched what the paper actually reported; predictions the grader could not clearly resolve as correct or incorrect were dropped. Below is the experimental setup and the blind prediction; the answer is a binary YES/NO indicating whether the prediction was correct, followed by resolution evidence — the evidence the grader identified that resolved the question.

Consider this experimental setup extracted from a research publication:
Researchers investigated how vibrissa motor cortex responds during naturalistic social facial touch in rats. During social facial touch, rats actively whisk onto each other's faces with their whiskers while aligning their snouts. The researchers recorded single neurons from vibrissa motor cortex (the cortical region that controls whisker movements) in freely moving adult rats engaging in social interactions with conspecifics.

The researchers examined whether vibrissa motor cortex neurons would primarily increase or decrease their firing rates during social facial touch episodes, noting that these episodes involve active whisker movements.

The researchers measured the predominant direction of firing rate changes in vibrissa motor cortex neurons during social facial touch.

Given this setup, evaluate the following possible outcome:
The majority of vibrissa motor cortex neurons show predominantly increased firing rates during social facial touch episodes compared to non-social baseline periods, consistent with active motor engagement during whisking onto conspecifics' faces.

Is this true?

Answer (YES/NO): NO